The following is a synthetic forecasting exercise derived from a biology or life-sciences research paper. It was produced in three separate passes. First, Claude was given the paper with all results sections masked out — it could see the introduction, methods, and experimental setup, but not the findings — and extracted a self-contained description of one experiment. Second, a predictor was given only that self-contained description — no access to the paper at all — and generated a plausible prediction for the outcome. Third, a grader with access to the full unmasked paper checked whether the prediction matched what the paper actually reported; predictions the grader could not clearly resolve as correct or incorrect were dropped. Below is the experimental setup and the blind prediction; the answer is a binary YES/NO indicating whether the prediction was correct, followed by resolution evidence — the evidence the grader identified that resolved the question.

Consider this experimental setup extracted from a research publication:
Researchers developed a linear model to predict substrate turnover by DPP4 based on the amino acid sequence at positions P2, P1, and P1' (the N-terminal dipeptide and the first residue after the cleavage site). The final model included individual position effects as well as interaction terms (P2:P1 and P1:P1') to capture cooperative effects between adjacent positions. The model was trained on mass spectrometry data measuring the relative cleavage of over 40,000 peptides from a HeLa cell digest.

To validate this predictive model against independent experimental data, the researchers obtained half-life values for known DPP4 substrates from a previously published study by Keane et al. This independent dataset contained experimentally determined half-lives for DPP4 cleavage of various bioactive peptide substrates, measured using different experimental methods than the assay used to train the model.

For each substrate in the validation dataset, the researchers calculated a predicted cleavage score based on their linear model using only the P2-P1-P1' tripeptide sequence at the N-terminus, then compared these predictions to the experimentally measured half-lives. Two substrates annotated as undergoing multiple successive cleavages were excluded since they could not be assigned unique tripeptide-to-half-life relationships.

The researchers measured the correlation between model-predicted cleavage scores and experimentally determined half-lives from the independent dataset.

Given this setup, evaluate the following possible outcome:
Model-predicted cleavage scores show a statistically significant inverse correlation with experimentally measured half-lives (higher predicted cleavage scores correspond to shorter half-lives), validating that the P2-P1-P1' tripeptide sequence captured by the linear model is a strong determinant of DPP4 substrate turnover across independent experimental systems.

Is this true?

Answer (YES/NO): YES